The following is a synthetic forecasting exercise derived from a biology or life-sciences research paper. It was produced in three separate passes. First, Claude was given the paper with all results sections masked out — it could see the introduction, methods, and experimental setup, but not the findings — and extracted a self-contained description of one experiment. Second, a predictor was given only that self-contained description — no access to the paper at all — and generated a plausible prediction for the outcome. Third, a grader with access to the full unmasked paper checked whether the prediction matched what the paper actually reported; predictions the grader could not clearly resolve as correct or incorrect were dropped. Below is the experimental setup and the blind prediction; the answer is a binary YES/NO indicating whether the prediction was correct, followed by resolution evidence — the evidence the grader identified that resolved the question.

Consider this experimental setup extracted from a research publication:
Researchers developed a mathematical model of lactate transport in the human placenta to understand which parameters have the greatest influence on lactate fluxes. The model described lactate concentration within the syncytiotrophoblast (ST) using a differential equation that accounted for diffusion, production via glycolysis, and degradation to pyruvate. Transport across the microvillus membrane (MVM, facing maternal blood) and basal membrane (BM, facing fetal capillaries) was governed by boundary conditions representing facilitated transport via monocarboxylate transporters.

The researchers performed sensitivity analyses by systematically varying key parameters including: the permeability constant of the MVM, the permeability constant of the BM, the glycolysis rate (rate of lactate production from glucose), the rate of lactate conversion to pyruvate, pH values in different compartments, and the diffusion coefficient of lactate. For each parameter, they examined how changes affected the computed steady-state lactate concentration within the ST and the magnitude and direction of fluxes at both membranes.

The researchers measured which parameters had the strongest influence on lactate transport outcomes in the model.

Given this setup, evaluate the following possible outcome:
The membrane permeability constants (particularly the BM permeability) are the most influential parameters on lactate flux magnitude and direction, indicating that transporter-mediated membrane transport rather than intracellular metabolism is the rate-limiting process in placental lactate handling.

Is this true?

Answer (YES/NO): NO